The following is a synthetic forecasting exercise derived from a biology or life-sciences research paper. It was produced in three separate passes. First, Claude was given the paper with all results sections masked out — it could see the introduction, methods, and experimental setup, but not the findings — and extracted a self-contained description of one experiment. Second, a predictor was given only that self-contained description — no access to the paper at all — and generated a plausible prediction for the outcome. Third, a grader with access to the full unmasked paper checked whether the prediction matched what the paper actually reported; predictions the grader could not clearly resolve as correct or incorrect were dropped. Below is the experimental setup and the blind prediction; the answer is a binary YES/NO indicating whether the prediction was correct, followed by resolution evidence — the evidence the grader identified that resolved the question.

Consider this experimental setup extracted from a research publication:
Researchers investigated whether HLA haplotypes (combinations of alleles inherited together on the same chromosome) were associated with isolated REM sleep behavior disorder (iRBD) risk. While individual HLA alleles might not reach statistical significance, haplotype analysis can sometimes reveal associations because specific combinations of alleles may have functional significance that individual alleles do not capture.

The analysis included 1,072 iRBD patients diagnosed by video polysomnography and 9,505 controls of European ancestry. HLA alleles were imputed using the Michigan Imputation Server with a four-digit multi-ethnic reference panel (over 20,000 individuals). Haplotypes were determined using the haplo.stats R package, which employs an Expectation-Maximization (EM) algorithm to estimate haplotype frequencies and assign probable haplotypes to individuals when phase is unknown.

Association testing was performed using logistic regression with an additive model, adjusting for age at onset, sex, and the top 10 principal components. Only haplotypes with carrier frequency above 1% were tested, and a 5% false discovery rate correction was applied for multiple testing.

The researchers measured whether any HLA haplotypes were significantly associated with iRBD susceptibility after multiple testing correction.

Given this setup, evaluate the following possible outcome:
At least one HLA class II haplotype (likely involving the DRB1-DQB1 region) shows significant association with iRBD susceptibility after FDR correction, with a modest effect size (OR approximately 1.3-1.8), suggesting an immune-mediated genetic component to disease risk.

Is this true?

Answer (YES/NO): NO